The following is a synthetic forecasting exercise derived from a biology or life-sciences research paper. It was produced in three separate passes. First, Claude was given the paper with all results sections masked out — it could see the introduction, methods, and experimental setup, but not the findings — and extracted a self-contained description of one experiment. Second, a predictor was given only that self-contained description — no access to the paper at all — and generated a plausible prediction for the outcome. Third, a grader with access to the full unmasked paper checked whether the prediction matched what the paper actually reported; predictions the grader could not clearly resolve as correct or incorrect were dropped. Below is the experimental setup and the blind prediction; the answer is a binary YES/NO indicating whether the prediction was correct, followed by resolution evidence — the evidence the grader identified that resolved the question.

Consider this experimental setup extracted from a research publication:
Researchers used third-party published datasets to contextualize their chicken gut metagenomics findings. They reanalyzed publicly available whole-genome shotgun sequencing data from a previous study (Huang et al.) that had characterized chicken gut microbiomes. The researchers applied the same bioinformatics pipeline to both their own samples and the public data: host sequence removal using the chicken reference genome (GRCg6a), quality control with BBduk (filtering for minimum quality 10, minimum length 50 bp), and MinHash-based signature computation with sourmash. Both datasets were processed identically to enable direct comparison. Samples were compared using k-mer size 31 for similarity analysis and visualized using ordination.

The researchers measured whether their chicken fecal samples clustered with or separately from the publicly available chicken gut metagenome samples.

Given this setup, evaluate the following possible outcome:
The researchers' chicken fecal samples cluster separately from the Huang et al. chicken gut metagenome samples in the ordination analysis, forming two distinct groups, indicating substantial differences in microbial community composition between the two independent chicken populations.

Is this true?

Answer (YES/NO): NO